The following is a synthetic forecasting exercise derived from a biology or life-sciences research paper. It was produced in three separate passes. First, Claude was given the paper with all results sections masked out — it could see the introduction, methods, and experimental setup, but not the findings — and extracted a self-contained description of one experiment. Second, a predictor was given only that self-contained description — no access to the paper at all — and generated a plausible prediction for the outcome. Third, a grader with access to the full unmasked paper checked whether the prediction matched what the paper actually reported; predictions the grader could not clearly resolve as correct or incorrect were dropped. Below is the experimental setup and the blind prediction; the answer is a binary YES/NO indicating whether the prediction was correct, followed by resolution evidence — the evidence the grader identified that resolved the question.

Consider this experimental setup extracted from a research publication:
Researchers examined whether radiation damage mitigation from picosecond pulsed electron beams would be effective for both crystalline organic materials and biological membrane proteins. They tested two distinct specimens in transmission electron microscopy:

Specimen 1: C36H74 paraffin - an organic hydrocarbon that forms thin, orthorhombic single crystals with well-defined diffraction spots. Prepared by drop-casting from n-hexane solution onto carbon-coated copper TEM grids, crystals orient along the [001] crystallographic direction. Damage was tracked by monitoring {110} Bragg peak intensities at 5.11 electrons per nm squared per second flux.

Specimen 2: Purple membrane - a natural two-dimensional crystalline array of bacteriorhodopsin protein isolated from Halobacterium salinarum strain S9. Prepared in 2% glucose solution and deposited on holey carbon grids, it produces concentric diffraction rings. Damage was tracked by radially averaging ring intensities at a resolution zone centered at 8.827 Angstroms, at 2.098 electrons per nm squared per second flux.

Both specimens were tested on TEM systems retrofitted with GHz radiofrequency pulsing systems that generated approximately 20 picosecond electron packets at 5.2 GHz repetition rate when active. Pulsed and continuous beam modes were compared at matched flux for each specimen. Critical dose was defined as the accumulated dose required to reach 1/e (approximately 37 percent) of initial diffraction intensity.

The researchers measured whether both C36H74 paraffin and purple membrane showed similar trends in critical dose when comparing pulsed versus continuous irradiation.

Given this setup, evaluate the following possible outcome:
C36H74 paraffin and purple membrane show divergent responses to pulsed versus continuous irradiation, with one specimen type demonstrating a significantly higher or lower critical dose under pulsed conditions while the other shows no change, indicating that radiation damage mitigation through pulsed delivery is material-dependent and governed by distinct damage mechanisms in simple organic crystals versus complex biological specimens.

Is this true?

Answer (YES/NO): NO